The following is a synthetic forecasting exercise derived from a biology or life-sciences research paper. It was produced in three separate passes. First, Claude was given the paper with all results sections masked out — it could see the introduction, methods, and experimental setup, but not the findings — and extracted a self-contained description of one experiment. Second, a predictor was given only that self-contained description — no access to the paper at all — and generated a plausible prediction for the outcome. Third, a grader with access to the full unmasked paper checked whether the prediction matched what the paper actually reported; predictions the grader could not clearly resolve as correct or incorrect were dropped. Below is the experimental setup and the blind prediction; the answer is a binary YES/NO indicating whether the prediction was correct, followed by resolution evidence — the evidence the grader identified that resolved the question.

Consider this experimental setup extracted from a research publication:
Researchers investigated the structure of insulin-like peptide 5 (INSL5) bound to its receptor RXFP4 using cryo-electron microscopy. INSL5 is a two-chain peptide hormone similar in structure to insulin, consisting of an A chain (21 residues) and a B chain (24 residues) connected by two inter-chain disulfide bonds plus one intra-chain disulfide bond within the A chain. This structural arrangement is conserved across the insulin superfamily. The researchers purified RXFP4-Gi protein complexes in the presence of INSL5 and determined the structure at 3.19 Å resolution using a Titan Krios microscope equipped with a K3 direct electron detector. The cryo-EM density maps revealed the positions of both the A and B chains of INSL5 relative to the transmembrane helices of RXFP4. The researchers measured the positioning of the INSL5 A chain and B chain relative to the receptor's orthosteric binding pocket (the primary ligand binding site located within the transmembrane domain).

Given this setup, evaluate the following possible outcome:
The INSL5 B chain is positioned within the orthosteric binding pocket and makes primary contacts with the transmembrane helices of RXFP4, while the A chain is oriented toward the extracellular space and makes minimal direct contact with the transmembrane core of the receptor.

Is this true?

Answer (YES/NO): YES